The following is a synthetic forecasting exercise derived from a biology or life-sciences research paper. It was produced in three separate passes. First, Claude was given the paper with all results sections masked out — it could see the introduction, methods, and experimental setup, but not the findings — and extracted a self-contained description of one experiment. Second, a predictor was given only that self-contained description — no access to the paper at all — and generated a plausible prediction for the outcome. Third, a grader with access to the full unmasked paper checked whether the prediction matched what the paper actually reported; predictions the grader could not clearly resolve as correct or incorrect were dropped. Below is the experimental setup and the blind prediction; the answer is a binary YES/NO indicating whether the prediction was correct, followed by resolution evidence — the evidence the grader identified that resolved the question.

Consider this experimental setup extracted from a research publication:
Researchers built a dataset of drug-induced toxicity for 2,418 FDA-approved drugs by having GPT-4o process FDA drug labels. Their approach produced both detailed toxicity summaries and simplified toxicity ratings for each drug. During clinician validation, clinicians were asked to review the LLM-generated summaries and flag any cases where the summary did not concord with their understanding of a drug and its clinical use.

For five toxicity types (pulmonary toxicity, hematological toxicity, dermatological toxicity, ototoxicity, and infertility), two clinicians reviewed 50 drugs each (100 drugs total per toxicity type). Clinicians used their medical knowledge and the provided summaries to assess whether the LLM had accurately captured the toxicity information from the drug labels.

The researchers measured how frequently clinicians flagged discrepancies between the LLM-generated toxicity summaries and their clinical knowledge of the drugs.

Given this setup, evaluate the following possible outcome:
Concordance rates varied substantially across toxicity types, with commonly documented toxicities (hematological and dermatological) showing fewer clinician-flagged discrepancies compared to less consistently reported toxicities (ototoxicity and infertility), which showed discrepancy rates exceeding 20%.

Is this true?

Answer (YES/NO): NO